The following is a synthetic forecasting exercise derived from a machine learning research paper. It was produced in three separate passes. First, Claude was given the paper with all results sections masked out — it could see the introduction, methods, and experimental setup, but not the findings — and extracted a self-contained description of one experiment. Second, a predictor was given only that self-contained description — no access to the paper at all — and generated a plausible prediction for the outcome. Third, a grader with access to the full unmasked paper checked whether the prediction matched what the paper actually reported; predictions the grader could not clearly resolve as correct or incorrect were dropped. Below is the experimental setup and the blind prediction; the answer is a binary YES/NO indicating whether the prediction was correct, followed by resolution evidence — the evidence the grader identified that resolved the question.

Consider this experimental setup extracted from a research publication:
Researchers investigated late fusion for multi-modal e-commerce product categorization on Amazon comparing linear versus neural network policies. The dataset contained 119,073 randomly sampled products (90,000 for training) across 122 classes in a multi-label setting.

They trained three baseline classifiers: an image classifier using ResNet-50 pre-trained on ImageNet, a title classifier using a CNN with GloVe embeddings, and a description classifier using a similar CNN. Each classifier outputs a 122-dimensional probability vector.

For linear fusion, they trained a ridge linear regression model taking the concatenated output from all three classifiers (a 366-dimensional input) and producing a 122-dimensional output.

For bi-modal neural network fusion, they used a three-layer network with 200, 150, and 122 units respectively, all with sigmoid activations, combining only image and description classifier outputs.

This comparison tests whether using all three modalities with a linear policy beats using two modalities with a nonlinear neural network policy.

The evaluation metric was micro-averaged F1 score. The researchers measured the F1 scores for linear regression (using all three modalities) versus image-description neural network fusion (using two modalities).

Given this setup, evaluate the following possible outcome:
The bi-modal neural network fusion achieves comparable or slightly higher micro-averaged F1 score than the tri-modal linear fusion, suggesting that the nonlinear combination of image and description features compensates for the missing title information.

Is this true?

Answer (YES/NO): NO